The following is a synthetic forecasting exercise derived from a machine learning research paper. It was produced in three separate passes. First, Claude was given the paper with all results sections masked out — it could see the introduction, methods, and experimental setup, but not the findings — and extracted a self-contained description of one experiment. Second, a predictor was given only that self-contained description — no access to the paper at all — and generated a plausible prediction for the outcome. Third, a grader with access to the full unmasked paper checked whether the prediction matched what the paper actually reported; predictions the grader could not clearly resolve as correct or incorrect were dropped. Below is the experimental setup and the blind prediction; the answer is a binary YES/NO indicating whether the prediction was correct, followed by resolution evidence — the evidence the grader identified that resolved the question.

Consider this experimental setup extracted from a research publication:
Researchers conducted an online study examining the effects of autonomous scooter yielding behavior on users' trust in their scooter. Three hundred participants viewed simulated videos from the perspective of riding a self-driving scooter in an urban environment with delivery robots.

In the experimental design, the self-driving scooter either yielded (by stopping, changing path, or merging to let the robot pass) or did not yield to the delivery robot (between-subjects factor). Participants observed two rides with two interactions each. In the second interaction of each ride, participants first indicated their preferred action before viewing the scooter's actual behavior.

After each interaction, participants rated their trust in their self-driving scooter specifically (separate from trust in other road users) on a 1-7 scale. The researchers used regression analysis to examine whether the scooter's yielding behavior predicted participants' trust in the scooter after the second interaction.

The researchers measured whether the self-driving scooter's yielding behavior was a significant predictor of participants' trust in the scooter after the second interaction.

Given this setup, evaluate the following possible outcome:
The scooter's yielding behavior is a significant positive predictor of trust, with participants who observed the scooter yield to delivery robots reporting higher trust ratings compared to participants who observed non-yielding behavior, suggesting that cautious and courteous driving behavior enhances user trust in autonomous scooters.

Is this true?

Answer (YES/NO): YES